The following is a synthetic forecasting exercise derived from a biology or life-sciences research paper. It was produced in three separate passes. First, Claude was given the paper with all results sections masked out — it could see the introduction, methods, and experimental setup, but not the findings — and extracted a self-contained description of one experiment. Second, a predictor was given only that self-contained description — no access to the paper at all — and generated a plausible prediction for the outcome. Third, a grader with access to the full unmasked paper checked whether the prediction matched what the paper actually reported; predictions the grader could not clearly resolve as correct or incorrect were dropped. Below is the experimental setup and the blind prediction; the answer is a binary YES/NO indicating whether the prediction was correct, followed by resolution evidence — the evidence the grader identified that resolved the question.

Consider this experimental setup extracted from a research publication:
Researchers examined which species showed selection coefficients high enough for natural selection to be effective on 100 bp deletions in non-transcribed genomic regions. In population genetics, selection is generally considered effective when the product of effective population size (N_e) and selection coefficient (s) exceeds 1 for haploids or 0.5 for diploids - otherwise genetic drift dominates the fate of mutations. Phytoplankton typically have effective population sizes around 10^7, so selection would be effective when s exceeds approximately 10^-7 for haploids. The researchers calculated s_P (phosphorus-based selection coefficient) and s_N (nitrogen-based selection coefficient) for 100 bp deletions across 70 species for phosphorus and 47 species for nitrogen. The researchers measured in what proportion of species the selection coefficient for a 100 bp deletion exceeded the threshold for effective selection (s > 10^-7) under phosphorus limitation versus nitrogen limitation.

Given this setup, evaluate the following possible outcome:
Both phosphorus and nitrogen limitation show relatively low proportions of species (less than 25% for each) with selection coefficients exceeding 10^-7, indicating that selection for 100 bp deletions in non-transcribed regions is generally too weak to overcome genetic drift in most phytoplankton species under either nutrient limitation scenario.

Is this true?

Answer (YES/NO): YES